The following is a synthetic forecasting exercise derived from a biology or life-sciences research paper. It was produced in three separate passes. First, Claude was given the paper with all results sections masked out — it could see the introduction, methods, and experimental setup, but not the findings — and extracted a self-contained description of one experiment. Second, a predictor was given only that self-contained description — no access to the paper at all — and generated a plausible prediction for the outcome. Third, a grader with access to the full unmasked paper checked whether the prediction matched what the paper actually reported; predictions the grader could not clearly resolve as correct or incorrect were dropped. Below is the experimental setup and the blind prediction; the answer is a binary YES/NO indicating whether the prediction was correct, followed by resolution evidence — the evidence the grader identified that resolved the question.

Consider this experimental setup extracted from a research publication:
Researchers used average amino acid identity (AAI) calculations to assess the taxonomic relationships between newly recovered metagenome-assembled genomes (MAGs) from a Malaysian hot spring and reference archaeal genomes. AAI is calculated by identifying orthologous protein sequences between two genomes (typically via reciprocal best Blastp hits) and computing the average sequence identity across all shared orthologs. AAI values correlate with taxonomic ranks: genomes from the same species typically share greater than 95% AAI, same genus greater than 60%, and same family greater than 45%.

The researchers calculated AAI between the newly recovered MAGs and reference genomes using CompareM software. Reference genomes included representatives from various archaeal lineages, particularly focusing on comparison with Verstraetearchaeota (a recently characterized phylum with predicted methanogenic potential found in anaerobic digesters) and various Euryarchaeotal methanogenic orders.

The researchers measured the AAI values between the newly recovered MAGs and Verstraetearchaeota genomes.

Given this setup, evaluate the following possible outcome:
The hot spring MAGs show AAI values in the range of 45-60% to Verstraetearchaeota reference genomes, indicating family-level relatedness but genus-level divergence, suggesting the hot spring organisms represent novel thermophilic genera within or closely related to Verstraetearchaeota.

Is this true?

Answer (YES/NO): NO